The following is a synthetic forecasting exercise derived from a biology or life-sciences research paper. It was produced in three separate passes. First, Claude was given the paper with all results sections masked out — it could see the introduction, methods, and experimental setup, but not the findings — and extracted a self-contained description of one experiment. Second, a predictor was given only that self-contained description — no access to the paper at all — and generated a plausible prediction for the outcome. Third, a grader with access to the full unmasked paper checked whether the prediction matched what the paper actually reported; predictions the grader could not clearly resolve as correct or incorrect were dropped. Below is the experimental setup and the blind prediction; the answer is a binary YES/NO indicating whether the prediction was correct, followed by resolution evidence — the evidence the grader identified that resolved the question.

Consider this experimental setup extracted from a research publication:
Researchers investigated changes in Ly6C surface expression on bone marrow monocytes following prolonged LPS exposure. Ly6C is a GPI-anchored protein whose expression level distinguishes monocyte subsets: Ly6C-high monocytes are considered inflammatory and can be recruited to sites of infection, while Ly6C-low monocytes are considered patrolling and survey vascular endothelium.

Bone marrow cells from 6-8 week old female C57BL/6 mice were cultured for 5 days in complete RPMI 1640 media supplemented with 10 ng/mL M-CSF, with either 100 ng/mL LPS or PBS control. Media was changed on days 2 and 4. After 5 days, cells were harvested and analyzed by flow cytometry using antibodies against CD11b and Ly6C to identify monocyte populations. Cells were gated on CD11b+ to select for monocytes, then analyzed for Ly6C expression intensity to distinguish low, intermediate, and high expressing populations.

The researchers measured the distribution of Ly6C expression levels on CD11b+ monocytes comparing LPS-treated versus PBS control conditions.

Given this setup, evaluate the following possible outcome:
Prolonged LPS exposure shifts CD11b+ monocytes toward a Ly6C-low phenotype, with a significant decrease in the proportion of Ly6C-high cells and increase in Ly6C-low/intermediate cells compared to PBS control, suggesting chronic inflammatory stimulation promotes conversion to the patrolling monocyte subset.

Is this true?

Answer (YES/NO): NO